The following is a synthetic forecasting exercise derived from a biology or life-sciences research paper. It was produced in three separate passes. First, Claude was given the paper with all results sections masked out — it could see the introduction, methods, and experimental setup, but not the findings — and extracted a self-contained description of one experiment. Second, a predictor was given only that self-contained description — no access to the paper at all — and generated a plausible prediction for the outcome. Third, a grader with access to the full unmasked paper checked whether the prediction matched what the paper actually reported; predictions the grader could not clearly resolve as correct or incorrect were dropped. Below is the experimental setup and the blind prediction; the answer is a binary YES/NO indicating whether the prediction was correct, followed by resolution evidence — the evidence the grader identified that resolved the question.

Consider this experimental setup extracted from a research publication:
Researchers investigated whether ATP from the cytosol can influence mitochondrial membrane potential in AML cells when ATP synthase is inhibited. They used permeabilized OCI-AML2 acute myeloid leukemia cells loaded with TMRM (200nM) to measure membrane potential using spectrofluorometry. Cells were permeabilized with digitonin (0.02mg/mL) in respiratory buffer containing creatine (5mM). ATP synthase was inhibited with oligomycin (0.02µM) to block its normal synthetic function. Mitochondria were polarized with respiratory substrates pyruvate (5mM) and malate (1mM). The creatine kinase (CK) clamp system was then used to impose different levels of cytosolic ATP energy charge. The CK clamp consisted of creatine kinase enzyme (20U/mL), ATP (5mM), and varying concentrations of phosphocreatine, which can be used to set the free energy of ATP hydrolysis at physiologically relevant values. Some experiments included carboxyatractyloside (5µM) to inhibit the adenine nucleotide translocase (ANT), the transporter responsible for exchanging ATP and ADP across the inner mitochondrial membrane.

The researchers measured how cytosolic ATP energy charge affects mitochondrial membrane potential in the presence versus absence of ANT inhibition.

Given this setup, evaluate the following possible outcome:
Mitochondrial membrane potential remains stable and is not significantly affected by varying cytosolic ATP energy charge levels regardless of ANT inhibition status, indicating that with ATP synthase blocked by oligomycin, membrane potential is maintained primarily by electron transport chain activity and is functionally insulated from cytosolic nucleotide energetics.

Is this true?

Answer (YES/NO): NO